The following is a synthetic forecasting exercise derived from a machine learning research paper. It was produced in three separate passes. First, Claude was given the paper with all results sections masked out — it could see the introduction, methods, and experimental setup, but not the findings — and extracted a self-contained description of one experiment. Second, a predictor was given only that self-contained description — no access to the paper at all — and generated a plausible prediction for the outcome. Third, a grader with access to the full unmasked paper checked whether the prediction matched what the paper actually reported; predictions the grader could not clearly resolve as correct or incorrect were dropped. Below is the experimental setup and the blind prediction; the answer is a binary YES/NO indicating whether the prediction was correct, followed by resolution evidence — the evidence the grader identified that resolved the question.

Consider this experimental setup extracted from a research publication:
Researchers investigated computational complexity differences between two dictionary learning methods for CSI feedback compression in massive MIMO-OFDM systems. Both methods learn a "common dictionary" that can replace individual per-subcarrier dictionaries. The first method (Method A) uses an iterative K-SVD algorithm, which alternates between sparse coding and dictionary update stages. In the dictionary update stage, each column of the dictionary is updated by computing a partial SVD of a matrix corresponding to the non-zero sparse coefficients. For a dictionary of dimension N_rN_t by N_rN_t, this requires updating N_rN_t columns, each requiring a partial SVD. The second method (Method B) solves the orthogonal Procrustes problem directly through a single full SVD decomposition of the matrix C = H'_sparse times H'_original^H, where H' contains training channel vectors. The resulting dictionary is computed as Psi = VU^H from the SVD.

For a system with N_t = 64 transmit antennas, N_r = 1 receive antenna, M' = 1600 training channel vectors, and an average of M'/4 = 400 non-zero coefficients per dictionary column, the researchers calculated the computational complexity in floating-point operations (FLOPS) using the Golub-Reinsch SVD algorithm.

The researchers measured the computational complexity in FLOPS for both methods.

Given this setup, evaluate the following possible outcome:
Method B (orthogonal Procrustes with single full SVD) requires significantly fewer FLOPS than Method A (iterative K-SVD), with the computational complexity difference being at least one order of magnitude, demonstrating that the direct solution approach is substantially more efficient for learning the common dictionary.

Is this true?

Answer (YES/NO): YES